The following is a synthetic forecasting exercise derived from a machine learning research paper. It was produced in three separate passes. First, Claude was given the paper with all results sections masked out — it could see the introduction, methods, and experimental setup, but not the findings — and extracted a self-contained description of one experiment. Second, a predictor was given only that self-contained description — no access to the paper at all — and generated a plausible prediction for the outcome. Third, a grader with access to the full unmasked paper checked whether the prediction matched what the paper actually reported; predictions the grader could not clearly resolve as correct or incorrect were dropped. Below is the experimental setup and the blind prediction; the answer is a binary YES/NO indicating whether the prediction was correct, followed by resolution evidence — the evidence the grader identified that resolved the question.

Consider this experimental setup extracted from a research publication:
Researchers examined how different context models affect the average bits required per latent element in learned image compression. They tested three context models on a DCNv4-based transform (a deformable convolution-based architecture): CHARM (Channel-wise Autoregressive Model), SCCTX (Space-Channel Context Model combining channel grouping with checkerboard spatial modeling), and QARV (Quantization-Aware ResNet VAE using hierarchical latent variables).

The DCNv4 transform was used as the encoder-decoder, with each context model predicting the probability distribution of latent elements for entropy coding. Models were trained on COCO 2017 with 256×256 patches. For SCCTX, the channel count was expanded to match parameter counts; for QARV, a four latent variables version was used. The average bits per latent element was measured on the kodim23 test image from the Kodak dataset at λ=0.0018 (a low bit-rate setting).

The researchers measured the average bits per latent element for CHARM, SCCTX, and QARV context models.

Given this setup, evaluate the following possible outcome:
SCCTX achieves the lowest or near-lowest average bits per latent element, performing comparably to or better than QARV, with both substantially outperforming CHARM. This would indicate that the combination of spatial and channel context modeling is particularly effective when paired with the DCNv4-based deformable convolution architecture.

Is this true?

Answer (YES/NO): NO